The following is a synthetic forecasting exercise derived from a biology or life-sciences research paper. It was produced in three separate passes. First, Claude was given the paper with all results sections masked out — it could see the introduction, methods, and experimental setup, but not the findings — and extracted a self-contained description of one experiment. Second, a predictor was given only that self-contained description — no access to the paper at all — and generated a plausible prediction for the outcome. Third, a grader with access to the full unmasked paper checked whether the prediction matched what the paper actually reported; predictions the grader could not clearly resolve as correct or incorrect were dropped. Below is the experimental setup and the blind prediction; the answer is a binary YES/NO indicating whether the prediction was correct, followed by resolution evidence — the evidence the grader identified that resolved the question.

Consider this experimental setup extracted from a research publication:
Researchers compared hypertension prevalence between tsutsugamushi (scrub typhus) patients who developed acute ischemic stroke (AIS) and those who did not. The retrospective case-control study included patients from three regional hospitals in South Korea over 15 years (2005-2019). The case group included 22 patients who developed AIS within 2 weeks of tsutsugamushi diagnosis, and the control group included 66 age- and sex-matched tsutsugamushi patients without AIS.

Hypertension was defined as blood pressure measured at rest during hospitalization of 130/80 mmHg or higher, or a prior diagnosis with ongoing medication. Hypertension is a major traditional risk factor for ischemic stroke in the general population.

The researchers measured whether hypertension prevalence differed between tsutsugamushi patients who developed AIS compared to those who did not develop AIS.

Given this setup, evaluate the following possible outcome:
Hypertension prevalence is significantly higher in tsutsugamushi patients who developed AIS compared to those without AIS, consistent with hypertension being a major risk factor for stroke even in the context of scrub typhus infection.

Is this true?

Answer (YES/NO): YES